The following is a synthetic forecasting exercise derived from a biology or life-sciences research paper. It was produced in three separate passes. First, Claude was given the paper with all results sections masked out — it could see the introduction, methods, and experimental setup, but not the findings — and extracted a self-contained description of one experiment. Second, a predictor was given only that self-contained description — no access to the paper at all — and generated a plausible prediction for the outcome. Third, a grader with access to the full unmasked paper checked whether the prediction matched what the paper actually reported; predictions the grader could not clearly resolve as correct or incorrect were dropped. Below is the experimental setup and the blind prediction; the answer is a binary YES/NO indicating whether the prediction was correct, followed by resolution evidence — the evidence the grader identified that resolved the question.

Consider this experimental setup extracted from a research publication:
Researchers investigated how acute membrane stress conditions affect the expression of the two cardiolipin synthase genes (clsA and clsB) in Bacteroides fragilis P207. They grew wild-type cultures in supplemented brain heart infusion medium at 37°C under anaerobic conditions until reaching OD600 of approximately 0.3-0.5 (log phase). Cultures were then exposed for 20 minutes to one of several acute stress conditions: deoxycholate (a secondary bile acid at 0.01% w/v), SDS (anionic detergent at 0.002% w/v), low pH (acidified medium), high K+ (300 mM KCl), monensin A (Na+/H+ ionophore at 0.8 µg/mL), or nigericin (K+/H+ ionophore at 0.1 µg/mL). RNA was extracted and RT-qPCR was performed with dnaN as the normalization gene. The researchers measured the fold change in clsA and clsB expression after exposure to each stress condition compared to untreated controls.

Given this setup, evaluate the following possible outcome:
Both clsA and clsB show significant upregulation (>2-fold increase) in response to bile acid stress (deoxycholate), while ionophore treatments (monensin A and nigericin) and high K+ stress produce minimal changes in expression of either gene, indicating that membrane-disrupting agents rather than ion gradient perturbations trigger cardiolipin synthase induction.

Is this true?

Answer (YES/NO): NO